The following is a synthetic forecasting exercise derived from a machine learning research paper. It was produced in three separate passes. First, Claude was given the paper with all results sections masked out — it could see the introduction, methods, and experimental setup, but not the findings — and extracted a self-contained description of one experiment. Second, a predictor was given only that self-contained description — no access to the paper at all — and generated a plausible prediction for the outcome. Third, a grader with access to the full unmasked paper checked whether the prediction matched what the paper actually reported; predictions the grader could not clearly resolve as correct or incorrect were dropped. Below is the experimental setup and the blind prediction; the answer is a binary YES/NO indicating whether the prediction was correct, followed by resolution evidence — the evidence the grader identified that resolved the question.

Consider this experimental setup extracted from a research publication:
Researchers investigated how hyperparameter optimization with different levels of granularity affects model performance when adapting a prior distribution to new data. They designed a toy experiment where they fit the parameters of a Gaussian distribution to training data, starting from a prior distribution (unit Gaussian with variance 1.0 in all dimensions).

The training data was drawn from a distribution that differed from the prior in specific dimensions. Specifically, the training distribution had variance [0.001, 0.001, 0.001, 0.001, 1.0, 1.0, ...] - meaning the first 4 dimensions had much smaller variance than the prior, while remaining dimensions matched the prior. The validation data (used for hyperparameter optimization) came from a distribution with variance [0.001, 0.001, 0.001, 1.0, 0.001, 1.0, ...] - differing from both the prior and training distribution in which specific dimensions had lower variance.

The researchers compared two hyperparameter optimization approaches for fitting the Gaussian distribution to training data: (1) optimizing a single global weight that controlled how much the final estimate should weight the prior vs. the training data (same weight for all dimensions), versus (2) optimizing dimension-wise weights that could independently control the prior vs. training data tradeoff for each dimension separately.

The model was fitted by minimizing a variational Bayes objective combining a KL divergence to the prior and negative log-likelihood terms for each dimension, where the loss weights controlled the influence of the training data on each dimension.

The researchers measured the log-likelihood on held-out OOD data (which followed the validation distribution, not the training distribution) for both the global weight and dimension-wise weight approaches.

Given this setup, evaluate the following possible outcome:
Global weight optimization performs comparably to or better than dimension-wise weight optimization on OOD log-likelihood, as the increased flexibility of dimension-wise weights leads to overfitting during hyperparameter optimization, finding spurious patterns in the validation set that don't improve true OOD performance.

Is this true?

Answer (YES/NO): NO